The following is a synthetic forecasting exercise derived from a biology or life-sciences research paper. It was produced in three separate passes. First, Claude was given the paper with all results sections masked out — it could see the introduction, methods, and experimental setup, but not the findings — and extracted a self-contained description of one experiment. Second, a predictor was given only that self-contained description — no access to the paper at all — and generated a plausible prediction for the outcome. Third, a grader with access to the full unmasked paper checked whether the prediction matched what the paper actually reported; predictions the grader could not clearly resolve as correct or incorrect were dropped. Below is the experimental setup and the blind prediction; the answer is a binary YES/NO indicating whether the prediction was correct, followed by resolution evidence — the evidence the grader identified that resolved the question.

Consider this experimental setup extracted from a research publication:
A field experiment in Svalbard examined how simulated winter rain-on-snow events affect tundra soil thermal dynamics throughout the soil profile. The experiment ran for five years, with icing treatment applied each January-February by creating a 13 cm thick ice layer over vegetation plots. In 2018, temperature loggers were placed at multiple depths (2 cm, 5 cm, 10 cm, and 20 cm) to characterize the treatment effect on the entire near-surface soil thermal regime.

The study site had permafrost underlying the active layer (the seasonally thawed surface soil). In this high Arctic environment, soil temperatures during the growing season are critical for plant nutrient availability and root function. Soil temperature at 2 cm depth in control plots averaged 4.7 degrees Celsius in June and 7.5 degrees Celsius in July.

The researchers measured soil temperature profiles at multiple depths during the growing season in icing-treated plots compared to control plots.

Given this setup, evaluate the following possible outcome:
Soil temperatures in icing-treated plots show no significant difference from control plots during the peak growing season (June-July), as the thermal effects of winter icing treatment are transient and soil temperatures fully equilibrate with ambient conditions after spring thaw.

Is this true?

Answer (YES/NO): NO